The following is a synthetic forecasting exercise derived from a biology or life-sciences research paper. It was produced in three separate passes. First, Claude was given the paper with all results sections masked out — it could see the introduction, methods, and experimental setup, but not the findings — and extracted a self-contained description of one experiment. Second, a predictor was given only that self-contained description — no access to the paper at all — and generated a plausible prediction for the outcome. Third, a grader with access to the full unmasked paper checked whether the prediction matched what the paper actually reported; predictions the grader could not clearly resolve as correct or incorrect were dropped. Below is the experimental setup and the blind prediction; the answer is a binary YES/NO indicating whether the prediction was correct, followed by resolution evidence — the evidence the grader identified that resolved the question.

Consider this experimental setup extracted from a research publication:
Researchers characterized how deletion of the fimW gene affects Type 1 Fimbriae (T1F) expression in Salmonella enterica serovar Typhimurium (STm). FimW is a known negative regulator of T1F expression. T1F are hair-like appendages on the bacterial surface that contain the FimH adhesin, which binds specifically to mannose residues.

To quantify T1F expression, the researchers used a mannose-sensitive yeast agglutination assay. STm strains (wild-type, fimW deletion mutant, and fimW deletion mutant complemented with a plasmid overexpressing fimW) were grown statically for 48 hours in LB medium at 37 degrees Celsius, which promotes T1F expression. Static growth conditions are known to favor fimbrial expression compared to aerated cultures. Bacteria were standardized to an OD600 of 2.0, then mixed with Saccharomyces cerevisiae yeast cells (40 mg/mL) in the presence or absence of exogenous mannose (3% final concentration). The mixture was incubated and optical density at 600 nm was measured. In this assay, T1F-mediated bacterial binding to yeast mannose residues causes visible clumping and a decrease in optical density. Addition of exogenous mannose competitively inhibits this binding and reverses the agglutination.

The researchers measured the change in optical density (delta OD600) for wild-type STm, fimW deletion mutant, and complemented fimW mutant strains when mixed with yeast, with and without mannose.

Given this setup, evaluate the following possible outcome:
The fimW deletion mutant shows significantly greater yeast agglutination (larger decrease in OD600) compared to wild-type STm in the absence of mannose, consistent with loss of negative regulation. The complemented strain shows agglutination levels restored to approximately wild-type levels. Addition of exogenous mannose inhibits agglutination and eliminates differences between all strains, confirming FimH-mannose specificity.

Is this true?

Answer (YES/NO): YES